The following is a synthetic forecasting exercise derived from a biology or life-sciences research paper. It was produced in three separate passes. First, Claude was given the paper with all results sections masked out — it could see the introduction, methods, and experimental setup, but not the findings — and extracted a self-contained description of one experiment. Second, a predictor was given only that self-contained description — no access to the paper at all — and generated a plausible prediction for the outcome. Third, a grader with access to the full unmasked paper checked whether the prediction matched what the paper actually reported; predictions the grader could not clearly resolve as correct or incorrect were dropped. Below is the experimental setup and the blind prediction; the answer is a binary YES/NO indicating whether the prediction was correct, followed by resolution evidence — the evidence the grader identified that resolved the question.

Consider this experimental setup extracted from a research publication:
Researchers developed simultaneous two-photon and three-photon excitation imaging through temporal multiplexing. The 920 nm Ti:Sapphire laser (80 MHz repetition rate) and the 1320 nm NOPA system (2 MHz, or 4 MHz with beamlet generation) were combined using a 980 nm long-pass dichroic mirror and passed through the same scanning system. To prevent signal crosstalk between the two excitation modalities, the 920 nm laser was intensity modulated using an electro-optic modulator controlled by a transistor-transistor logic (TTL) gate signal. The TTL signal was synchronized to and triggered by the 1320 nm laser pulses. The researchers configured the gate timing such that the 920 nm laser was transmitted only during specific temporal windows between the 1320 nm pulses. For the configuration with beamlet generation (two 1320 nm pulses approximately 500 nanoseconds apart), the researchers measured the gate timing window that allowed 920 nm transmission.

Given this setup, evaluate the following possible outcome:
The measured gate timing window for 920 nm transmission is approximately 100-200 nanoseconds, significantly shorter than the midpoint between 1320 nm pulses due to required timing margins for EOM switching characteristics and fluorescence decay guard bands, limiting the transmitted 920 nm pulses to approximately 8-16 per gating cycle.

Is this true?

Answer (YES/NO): NO